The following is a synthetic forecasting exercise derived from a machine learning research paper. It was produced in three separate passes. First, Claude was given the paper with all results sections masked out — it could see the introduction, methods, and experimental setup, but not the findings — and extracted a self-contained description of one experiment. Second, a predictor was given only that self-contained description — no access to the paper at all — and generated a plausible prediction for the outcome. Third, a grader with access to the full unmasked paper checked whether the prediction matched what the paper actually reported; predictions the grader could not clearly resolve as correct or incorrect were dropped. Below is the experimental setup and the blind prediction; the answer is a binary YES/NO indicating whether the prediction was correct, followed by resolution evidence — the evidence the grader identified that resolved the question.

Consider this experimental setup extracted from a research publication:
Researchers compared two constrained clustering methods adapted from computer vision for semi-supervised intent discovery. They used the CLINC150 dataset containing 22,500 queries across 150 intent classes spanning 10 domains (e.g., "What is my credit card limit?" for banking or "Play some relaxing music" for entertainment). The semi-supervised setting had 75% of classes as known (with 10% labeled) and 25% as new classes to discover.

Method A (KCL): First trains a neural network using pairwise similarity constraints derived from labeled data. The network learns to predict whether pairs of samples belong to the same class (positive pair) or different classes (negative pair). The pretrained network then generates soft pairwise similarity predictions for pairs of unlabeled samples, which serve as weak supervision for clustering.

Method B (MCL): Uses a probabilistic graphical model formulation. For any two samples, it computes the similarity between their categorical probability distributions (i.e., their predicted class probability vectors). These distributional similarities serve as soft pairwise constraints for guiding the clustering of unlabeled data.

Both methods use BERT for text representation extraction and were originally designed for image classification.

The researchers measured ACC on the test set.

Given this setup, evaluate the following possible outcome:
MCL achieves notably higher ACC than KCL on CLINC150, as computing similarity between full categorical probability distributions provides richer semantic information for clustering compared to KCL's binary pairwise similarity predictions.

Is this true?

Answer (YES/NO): NO